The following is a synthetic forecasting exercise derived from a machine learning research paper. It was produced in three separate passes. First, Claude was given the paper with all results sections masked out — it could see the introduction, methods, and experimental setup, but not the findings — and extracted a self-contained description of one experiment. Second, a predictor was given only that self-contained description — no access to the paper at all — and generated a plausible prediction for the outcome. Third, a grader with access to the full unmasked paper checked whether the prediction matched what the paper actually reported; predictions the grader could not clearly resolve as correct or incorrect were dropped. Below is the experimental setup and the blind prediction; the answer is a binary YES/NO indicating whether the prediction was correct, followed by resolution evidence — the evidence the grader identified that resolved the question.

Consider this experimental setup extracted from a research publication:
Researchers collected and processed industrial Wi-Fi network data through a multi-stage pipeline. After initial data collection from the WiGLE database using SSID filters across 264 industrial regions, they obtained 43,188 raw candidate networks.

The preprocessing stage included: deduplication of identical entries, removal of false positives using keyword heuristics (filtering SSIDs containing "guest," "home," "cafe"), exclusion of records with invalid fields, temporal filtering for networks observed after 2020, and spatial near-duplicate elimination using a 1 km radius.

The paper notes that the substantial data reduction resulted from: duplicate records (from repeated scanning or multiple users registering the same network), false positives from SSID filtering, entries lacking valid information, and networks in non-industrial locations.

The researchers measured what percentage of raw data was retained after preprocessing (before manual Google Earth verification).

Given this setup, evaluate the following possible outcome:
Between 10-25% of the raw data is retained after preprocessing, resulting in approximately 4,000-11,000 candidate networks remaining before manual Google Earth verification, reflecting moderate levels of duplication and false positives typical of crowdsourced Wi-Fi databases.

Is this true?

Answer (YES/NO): NO